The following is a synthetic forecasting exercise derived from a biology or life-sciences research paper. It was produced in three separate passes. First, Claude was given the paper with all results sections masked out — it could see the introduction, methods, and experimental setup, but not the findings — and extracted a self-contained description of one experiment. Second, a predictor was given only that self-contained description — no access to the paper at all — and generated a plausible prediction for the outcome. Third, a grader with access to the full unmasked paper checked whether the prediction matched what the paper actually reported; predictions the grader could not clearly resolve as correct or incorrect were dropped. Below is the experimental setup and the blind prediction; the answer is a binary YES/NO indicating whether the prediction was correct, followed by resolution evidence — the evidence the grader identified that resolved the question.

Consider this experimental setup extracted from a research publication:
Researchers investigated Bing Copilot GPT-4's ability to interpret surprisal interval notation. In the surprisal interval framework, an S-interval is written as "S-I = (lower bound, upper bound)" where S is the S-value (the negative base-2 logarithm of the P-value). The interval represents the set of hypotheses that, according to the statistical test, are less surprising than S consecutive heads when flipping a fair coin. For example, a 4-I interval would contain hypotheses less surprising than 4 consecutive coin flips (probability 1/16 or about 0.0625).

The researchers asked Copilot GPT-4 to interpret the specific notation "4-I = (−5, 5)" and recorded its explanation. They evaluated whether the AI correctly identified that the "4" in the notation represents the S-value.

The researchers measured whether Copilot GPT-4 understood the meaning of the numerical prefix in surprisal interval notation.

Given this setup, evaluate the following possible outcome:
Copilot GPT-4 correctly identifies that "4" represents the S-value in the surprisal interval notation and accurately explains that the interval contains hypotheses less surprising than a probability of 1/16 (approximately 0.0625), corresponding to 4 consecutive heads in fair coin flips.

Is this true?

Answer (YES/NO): NO